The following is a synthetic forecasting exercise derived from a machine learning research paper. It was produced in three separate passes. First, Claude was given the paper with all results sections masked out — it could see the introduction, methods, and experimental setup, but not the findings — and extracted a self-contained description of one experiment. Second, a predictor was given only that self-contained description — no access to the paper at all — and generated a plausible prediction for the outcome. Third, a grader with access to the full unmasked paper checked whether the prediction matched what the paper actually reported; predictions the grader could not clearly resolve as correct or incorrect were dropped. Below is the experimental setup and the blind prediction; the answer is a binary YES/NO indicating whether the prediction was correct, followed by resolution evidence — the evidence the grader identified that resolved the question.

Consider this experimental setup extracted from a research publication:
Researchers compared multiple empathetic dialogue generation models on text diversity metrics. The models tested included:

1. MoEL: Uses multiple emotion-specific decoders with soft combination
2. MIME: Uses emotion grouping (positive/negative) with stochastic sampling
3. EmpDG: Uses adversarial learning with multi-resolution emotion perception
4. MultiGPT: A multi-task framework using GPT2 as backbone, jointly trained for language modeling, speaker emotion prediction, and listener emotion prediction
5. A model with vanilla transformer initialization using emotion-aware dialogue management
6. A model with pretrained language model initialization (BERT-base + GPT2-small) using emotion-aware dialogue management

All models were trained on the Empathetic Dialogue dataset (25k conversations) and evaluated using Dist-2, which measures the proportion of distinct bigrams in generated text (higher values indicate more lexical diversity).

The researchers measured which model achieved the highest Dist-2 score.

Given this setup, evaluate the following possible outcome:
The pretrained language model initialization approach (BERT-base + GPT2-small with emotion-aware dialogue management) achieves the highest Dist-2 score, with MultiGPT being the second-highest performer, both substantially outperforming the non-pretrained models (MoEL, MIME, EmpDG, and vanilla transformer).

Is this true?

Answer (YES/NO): NO